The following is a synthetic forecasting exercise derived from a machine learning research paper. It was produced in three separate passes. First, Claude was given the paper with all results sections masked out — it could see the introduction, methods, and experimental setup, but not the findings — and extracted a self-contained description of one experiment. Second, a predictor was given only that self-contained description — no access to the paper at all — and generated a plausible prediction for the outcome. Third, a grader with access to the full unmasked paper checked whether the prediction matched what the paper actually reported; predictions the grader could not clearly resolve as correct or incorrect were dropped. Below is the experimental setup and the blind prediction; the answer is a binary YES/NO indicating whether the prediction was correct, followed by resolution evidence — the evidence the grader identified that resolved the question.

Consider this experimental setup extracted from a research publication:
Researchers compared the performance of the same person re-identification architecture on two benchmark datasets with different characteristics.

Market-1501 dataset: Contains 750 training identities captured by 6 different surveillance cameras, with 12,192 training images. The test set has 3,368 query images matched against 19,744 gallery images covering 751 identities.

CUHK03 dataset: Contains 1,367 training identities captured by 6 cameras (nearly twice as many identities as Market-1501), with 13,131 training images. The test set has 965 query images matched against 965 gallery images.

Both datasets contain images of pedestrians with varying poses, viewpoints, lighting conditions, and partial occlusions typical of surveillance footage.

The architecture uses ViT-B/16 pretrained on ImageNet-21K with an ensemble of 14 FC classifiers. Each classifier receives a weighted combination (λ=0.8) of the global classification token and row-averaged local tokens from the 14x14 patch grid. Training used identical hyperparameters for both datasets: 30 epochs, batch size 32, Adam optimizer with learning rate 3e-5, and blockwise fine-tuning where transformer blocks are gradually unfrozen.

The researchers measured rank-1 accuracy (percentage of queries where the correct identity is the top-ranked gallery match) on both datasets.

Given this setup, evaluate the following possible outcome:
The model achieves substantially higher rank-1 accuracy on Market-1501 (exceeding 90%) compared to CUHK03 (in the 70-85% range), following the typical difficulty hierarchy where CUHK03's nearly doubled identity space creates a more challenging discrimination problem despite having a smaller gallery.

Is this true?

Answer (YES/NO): NO